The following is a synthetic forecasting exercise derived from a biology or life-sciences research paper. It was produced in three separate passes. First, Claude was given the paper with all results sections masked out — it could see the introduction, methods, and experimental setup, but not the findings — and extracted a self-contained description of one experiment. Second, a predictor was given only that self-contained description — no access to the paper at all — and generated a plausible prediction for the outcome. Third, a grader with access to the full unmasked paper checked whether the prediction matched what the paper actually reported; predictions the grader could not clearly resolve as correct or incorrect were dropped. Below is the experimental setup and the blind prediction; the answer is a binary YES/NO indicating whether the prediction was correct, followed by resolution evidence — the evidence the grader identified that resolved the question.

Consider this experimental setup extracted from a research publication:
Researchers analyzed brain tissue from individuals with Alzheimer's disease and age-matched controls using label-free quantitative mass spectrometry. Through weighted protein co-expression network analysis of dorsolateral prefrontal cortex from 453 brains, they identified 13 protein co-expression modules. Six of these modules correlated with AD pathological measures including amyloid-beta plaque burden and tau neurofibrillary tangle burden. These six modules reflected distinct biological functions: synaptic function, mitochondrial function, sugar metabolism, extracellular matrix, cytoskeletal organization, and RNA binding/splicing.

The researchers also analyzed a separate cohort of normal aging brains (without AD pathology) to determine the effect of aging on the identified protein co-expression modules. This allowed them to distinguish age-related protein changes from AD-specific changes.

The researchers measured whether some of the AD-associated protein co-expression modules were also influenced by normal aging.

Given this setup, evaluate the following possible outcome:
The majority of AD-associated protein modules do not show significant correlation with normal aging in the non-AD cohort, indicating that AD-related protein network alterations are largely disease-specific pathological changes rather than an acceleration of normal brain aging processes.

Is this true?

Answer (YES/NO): NO